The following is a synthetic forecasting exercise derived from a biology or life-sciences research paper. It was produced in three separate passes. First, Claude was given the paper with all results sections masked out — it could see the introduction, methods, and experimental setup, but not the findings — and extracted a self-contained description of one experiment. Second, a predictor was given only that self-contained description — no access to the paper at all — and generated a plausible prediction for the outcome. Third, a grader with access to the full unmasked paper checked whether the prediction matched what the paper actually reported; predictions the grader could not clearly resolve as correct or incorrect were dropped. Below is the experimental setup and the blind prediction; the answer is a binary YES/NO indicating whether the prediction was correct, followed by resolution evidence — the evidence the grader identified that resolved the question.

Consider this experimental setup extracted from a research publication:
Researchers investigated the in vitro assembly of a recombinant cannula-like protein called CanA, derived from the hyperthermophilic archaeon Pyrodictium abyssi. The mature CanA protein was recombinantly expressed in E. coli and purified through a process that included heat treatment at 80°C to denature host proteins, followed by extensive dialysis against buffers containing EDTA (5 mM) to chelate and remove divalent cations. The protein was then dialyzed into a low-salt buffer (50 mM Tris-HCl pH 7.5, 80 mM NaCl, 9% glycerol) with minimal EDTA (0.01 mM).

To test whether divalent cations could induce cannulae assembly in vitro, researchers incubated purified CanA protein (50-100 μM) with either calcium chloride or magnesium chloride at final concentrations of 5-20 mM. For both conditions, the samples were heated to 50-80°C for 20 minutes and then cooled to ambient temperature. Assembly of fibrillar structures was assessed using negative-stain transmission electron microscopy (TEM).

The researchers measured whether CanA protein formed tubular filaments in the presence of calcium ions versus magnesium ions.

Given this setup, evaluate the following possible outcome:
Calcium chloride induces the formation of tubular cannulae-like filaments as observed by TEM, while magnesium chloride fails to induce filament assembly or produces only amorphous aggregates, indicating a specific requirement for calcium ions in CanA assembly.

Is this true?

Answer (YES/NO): YES